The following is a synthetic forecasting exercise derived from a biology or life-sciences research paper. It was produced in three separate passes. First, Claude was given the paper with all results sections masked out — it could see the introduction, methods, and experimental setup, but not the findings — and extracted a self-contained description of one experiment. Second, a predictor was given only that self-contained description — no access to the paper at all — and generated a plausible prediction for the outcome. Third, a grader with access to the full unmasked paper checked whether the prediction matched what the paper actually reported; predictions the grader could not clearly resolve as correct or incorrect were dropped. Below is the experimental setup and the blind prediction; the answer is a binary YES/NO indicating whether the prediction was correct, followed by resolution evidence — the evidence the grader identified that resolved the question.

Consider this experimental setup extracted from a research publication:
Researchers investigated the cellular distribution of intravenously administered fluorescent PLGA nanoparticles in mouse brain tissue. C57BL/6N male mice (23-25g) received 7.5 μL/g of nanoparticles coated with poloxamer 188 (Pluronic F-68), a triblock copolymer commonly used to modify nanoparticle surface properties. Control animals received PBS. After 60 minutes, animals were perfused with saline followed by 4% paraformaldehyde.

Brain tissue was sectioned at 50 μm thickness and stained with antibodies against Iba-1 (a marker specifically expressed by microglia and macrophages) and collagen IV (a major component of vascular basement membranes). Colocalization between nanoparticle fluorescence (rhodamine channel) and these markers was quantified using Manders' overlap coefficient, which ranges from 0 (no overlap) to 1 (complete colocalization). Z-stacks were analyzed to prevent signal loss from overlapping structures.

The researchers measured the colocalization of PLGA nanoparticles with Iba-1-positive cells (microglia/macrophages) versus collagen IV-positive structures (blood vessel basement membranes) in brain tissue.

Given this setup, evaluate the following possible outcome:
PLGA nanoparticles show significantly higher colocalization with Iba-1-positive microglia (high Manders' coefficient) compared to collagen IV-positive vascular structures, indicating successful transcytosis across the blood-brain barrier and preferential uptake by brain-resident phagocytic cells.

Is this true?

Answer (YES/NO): NO